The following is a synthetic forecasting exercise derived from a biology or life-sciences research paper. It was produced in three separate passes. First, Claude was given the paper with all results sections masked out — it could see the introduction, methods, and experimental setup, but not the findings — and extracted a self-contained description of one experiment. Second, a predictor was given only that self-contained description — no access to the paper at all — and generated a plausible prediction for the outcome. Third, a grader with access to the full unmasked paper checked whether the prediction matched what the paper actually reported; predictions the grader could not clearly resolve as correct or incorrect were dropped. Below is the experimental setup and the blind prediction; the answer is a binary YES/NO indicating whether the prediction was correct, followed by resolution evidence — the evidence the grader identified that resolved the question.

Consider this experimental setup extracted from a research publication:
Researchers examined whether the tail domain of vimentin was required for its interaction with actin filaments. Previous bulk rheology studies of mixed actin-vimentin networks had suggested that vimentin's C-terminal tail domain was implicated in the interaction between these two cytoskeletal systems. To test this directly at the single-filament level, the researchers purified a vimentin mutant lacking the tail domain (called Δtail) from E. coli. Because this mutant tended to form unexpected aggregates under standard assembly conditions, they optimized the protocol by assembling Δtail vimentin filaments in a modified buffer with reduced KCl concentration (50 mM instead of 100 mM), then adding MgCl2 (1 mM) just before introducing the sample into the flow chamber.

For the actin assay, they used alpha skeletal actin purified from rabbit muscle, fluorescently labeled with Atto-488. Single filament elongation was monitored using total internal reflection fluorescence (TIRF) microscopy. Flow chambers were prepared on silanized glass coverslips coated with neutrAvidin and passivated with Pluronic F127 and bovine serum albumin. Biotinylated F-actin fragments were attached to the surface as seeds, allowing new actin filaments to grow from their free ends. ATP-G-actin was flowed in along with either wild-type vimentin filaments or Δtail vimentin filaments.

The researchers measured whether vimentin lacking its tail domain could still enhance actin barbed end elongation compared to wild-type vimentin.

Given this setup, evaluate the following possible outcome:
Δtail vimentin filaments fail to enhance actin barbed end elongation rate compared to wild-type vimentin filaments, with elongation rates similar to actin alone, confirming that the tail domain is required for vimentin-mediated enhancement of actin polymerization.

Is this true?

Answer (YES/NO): NO